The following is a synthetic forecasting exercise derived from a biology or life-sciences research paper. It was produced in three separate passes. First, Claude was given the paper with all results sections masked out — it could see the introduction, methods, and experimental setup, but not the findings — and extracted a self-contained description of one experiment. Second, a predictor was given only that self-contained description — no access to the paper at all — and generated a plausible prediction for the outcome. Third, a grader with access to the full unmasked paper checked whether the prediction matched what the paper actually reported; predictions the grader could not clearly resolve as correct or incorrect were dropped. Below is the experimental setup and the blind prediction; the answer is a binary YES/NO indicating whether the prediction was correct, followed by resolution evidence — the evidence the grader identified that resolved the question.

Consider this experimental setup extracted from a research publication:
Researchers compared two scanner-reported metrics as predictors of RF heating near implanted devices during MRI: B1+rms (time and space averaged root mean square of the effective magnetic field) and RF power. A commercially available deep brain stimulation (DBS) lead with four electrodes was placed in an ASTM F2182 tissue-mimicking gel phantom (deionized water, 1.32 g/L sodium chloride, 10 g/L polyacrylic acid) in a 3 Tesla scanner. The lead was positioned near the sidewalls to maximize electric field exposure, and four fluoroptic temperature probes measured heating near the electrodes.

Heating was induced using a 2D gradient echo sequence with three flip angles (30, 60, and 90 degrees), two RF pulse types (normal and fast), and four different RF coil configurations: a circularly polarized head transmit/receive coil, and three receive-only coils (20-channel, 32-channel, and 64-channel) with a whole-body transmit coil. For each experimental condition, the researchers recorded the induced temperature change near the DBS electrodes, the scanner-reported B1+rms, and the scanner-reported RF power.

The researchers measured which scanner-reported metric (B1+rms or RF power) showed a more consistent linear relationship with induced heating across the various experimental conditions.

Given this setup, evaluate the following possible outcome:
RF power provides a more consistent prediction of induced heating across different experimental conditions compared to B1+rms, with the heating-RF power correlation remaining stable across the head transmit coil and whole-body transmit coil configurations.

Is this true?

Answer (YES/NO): YES